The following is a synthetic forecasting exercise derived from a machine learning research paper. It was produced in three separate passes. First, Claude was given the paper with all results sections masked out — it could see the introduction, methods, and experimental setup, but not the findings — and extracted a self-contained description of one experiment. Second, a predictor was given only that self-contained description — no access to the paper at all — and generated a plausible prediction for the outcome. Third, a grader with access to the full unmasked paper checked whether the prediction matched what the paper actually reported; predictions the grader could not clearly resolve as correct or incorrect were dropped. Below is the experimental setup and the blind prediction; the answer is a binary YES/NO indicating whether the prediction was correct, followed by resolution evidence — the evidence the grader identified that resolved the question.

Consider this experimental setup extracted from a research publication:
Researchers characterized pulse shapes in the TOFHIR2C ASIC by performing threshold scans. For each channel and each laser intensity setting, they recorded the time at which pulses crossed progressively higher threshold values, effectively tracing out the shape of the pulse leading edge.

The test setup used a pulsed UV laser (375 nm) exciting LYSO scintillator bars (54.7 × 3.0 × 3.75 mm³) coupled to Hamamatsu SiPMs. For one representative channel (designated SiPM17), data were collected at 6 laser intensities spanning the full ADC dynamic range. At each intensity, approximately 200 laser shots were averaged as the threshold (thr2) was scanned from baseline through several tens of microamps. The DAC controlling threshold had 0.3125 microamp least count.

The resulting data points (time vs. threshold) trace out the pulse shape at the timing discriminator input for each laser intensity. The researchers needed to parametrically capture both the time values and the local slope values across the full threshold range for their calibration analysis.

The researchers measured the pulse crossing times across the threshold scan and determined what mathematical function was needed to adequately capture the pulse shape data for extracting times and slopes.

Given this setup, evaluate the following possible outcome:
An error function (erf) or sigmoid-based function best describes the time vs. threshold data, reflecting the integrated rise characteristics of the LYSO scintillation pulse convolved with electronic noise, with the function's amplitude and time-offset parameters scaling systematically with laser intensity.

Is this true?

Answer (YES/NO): NO